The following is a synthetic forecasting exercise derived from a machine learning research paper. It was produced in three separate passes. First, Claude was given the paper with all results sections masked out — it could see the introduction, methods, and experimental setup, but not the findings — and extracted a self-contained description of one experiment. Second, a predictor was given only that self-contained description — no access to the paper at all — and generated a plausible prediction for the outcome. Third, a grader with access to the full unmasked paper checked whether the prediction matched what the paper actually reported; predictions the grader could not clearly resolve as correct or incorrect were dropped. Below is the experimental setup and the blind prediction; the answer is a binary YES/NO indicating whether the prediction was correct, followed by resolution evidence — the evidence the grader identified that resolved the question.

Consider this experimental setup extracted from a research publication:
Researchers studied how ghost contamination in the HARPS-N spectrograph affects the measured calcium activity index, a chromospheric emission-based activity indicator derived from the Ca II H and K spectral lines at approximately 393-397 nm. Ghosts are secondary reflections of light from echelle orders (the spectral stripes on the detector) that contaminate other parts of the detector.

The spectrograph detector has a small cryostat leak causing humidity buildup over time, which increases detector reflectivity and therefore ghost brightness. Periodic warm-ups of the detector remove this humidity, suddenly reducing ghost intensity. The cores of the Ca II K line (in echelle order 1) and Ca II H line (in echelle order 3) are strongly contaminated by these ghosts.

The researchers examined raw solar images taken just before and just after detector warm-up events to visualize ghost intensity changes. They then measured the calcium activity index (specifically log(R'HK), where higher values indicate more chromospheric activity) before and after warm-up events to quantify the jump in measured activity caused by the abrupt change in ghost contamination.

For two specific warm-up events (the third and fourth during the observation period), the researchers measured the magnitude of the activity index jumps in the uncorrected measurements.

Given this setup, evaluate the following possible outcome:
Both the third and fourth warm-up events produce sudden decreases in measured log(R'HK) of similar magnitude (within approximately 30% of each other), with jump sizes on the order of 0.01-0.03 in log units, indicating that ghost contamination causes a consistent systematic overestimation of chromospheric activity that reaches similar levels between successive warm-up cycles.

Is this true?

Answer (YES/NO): NO